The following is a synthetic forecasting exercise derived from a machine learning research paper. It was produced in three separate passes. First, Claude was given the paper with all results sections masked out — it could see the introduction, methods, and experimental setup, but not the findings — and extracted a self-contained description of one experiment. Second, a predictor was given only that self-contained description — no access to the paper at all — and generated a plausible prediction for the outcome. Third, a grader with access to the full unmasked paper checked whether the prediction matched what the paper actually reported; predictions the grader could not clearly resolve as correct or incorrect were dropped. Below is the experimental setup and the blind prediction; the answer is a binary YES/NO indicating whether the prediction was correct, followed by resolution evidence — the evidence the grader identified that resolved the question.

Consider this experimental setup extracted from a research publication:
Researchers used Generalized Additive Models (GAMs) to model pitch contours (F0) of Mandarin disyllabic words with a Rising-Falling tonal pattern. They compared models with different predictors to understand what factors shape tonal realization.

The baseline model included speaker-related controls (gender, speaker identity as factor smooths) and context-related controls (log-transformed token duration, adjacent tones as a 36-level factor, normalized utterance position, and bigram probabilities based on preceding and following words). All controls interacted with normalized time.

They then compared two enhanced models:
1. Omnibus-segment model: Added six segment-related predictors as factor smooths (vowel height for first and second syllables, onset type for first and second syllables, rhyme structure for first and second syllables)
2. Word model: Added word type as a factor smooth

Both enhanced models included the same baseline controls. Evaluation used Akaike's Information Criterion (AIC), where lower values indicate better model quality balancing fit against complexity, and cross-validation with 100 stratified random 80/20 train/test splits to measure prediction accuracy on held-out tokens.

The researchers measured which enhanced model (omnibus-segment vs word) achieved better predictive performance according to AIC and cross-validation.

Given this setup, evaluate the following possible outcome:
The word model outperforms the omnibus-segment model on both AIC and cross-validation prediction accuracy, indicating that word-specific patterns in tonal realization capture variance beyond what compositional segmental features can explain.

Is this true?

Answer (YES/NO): YES